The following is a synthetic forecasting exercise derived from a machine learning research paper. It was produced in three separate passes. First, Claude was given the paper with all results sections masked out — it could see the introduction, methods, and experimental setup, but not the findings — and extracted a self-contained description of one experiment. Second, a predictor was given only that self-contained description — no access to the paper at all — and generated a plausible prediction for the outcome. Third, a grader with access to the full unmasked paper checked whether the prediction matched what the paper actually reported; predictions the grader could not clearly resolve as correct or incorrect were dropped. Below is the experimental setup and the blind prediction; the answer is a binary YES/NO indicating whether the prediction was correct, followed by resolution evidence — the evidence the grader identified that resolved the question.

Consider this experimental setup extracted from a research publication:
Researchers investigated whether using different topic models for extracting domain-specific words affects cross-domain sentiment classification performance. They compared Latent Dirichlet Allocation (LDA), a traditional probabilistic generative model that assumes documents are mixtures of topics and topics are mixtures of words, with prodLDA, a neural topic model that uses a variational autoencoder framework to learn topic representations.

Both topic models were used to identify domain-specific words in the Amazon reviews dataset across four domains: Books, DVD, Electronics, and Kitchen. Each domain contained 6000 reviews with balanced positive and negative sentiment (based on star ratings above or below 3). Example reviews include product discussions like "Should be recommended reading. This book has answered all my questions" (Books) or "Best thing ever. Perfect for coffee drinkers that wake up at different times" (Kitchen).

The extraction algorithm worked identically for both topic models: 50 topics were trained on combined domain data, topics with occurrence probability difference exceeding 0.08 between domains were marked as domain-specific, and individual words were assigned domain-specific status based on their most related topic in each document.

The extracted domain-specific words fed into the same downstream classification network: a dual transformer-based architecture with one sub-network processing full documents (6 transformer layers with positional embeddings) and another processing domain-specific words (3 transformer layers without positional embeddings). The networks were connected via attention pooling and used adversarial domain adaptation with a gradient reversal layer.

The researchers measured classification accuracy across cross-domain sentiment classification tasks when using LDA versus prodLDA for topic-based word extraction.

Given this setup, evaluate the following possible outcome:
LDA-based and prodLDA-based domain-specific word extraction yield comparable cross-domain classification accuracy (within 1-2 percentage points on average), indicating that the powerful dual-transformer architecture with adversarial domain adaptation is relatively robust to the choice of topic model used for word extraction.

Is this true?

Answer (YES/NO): YES